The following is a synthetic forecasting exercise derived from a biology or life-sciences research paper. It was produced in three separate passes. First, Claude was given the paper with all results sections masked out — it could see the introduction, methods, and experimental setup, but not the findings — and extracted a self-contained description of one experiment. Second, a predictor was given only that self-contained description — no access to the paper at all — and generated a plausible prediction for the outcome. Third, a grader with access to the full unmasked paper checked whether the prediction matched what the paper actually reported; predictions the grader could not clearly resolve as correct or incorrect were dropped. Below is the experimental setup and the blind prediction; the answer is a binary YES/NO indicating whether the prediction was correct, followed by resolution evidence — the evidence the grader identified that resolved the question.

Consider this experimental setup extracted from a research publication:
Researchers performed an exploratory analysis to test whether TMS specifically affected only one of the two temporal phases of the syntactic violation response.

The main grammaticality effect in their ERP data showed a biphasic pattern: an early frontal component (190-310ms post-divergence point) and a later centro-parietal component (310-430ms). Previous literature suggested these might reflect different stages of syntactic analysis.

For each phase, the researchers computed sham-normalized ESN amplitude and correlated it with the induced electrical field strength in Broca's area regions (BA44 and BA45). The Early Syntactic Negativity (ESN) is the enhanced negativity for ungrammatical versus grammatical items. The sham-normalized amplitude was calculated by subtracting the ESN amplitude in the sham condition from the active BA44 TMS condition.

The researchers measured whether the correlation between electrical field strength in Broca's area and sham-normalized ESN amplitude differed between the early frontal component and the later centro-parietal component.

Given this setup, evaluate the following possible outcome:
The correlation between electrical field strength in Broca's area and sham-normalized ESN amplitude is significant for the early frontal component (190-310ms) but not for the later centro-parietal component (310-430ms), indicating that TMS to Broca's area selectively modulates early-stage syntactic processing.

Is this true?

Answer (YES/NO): NO